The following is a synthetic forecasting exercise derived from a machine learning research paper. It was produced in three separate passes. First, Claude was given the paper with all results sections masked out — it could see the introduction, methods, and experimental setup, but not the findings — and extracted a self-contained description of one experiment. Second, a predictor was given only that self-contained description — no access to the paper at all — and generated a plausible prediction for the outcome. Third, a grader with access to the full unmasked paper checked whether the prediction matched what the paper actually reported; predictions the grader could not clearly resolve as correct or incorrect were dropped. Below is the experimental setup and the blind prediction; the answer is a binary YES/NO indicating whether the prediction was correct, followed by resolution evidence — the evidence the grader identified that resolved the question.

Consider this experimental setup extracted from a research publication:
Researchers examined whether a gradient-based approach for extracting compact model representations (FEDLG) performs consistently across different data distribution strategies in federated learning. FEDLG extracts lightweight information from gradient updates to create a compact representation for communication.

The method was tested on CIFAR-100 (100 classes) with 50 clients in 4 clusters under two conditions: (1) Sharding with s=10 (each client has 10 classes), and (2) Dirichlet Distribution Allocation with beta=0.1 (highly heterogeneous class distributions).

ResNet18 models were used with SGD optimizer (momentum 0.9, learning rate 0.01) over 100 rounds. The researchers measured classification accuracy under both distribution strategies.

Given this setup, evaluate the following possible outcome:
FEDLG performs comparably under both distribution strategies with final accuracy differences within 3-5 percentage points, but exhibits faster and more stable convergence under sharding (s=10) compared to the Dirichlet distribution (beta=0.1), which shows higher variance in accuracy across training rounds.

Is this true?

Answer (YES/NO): NO